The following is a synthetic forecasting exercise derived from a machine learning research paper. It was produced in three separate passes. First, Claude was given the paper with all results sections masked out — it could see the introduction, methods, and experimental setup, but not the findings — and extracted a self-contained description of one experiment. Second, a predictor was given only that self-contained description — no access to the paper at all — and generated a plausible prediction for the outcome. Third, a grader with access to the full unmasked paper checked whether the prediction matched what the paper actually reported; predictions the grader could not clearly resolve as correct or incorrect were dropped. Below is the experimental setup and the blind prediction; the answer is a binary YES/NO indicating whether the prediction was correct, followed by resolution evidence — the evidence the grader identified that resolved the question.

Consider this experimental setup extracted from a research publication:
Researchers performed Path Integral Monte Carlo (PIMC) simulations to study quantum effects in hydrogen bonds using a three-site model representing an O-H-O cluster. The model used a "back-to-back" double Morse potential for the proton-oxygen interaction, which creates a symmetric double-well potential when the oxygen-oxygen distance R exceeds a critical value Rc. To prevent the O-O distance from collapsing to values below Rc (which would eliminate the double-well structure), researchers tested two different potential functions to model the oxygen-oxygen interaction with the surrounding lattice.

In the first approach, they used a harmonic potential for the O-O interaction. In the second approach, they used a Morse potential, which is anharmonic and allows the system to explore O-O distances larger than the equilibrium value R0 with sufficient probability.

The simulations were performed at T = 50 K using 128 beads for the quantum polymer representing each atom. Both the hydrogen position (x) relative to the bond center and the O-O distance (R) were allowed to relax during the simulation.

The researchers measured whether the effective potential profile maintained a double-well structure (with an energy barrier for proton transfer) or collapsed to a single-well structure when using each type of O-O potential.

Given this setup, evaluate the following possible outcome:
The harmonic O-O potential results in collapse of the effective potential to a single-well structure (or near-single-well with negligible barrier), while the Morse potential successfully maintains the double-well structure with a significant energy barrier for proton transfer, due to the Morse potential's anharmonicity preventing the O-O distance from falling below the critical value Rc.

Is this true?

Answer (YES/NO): YES